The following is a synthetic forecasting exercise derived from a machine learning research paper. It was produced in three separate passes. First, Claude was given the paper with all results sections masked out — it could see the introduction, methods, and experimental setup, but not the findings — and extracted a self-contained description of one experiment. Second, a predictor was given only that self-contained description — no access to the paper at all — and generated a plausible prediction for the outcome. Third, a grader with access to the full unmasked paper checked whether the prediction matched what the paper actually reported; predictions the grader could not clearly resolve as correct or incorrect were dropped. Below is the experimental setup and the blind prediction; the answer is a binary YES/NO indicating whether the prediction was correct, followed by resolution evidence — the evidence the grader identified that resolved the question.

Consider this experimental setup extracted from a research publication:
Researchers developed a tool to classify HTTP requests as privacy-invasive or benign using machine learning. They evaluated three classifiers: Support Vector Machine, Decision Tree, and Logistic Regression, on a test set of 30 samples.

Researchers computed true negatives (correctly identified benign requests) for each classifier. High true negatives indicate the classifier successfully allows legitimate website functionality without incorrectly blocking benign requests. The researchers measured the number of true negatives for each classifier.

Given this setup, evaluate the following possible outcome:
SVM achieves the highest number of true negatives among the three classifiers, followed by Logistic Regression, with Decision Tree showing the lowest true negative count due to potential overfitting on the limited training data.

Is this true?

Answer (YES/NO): NO